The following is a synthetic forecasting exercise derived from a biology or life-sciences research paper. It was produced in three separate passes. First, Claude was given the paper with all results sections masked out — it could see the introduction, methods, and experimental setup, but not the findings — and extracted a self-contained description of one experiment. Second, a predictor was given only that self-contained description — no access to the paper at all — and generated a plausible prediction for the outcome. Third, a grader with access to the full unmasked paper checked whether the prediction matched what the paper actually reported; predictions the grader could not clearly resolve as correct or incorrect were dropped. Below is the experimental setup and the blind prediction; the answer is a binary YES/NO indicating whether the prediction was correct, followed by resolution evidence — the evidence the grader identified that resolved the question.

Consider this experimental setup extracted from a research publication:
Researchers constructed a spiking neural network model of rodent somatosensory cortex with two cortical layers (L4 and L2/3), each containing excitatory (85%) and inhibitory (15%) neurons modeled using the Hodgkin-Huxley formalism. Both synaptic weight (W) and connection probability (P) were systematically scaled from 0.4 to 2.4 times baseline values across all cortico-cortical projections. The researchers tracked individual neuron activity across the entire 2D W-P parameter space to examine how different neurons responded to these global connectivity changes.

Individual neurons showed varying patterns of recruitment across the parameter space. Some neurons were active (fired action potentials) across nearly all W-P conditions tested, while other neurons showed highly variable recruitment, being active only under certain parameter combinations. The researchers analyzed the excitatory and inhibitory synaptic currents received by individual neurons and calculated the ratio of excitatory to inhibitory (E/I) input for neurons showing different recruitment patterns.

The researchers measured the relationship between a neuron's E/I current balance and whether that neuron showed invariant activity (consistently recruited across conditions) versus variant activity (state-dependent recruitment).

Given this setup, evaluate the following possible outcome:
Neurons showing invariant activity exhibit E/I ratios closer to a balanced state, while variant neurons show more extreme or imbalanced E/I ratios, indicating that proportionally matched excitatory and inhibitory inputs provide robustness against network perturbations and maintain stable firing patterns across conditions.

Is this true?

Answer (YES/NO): NO